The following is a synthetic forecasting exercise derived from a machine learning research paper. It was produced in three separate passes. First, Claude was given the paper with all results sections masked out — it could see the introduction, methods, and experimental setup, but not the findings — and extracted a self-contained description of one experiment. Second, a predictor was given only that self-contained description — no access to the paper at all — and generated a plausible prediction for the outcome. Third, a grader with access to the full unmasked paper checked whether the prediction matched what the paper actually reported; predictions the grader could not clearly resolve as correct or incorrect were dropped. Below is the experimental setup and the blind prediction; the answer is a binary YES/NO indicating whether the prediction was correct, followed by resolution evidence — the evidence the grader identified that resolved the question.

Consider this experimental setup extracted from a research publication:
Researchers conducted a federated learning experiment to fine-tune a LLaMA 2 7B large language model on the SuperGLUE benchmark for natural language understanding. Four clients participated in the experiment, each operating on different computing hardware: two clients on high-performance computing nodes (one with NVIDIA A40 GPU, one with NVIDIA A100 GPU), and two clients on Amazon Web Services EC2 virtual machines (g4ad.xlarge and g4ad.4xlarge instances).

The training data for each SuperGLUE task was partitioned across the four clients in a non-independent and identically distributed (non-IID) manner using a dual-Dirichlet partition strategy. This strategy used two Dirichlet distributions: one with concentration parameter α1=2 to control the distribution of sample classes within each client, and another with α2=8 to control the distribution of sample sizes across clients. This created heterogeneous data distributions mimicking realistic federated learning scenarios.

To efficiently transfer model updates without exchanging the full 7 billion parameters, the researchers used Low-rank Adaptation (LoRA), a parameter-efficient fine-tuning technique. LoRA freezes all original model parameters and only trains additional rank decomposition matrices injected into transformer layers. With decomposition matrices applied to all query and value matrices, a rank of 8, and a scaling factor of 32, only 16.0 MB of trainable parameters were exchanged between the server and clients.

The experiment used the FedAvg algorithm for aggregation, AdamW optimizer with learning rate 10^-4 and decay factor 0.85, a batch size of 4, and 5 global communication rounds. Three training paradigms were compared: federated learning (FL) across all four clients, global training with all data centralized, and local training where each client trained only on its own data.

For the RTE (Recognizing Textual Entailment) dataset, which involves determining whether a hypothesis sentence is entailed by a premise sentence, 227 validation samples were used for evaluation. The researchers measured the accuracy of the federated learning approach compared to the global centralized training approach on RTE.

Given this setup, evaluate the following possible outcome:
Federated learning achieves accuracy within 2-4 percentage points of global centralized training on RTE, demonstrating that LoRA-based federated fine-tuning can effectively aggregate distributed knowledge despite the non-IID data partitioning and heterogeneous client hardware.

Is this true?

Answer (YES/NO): NO